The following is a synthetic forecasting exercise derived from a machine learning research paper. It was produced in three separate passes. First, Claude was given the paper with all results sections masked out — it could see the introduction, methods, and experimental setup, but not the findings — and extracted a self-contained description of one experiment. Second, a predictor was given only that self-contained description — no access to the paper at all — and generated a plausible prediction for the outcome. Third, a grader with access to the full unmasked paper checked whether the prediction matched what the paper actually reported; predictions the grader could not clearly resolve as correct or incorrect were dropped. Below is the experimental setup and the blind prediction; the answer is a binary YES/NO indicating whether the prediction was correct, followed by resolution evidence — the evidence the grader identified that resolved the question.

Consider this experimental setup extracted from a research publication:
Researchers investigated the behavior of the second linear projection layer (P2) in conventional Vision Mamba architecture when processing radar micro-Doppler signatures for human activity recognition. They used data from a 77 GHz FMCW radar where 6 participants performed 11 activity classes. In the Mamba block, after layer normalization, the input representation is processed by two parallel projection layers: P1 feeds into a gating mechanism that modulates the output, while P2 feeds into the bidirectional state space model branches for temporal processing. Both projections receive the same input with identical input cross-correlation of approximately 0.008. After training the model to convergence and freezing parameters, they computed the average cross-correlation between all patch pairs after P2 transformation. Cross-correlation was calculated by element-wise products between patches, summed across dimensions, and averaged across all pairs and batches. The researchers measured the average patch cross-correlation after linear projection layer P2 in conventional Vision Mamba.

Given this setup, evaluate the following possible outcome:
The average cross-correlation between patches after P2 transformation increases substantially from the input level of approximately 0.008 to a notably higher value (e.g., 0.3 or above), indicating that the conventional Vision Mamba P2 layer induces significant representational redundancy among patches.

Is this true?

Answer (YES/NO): NO